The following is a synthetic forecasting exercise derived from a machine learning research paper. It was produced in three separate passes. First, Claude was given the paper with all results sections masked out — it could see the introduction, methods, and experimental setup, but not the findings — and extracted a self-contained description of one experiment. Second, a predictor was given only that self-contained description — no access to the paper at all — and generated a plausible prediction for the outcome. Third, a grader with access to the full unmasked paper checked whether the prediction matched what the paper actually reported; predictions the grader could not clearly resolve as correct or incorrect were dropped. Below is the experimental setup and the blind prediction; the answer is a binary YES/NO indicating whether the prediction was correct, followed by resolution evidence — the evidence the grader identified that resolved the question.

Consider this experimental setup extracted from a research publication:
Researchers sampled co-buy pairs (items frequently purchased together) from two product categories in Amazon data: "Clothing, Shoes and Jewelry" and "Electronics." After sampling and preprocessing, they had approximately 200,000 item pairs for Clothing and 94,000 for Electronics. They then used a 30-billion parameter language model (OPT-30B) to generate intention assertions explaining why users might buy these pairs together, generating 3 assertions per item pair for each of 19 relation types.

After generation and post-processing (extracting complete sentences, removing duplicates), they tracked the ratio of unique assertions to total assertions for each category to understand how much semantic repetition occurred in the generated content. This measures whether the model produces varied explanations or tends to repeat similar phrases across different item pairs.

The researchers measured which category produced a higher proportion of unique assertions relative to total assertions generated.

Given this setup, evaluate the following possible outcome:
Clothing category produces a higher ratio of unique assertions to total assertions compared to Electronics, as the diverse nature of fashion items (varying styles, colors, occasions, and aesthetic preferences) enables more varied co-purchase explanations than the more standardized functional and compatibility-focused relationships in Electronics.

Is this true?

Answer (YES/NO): YES